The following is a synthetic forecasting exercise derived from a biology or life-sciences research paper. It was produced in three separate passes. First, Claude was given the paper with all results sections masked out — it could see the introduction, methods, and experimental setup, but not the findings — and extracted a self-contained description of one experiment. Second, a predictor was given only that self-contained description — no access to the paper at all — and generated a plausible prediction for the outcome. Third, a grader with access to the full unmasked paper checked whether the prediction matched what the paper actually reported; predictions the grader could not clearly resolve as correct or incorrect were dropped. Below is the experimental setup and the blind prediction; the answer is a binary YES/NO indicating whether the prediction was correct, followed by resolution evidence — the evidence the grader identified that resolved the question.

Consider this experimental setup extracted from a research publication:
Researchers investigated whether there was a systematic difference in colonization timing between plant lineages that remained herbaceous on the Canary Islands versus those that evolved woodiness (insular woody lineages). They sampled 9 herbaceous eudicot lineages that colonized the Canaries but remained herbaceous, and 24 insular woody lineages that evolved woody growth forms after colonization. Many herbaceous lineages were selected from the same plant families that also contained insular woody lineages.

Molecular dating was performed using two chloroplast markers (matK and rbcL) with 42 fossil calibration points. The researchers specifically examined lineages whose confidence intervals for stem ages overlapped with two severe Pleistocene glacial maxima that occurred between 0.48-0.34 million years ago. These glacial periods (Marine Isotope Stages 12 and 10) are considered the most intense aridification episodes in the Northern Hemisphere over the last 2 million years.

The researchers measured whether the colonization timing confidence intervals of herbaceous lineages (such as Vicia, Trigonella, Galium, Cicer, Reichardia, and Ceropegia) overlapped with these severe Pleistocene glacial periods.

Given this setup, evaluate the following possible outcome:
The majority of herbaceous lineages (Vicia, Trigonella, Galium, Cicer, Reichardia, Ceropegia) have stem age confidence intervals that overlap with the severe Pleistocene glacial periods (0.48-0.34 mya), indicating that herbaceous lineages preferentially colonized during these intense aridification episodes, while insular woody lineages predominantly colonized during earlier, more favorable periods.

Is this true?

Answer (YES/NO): NO